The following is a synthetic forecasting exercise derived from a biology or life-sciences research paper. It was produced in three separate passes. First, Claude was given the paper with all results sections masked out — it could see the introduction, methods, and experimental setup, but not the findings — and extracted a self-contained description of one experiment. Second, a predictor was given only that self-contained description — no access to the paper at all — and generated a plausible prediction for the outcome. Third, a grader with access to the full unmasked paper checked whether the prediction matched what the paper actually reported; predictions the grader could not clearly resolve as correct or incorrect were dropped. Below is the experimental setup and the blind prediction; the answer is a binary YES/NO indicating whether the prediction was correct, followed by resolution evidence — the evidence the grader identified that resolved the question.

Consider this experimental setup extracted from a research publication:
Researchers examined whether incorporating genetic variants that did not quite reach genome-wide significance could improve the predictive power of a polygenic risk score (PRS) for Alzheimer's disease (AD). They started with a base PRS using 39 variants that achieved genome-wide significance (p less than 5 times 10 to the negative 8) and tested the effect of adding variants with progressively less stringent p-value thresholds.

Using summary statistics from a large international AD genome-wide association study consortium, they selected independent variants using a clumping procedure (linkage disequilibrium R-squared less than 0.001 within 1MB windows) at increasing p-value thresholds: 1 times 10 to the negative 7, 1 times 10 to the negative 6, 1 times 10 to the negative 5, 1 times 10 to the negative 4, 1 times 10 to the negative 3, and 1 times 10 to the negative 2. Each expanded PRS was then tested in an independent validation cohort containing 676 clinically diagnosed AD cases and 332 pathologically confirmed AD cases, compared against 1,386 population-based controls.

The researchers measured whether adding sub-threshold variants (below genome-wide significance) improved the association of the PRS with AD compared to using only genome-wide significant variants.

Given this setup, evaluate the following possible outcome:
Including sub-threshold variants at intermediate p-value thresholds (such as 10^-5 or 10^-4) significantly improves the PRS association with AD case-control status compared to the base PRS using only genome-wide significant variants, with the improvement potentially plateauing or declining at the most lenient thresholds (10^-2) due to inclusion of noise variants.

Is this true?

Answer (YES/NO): NO